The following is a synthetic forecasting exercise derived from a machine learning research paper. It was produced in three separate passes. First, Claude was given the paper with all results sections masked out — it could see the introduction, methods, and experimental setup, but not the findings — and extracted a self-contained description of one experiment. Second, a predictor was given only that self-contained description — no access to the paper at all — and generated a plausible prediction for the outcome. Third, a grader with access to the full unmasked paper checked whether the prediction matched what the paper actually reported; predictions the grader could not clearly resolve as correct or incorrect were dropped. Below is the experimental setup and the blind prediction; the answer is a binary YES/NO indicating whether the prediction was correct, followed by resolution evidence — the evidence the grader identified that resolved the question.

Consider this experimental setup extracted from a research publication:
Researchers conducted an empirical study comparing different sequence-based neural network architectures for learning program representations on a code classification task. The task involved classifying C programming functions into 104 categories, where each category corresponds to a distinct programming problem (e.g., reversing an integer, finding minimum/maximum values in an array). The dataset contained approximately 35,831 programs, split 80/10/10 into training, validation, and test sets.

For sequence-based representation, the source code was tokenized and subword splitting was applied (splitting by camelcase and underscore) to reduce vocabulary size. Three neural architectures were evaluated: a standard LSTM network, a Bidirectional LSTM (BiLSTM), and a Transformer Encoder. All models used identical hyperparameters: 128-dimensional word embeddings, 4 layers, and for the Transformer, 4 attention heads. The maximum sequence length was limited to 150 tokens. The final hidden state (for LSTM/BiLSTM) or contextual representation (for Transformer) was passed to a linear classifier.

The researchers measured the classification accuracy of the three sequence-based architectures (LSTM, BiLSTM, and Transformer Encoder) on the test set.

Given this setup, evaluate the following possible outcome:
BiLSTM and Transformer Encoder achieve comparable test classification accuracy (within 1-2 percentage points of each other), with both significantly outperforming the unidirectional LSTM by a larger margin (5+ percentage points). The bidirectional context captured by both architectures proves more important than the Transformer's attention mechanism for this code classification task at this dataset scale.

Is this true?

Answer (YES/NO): NO